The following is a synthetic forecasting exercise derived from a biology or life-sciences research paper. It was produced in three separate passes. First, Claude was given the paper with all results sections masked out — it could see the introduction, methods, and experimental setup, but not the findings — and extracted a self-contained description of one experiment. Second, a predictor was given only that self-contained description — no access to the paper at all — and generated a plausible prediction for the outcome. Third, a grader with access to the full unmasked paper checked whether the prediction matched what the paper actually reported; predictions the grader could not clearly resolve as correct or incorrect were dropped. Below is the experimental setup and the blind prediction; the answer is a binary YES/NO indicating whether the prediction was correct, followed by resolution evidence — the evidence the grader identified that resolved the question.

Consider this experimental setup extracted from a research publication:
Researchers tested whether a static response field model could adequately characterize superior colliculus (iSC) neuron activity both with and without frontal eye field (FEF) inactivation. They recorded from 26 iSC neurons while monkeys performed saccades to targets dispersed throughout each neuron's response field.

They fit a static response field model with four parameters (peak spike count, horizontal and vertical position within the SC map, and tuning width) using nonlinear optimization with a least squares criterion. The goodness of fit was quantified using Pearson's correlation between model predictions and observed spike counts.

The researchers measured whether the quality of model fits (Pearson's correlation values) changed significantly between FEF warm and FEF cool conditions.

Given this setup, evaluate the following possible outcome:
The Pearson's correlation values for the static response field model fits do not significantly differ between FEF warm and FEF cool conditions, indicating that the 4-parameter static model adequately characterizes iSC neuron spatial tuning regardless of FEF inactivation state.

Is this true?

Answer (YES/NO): YES